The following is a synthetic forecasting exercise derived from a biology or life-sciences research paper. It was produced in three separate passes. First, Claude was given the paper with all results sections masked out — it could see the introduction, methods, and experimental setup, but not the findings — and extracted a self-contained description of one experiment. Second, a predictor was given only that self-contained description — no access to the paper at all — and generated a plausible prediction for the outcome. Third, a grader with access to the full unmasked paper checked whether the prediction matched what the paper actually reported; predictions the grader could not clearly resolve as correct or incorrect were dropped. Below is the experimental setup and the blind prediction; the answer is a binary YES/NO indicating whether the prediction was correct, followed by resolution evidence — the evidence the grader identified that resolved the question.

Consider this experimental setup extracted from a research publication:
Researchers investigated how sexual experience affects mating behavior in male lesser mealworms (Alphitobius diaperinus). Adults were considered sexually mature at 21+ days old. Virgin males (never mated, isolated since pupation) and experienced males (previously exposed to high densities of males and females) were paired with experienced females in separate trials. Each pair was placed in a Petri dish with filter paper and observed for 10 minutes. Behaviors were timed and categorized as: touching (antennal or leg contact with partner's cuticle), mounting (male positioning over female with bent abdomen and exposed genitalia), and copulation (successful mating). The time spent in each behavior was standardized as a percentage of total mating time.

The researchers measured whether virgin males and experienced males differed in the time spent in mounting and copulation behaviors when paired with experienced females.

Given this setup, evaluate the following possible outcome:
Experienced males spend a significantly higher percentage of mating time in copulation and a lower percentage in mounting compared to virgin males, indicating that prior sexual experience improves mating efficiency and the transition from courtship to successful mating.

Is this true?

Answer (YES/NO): NO